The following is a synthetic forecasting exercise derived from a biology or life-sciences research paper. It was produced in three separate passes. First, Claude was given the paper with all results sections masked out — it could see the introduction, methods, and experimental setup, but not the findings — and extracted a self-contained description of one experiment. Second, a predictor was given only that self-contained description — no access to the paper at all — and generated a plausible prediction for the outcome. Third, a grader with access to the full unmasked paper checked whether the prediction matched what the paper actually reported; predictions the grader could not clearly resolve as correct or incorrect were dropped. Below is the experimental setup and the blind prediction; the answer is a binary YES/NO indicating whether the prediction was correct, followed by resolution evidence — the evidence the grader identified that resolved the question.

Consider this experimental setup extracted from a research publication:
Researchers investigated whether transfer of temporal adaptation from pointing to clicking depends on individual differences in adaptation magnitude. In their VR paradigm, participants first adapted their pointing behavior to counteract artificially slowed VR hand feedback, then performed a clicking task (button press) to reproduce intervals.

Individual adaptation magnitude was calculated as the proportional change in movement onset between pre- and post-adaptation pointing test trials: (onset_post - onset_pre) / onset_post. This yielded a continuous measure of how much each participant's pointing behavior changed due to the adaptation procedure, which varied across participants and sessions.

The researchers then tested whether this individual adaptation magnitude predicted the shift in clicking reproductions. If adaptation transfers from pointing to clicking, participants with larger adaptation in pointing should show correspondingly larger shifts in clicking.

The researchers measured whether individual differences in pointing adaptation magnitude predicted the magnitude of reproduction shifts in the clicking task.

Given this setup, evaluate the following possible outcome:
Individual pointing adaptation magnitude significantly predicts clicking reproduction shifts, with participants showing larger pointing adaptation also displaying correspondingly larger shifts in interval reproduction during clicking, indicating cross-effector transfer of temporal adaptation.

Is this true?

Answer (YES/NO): YES